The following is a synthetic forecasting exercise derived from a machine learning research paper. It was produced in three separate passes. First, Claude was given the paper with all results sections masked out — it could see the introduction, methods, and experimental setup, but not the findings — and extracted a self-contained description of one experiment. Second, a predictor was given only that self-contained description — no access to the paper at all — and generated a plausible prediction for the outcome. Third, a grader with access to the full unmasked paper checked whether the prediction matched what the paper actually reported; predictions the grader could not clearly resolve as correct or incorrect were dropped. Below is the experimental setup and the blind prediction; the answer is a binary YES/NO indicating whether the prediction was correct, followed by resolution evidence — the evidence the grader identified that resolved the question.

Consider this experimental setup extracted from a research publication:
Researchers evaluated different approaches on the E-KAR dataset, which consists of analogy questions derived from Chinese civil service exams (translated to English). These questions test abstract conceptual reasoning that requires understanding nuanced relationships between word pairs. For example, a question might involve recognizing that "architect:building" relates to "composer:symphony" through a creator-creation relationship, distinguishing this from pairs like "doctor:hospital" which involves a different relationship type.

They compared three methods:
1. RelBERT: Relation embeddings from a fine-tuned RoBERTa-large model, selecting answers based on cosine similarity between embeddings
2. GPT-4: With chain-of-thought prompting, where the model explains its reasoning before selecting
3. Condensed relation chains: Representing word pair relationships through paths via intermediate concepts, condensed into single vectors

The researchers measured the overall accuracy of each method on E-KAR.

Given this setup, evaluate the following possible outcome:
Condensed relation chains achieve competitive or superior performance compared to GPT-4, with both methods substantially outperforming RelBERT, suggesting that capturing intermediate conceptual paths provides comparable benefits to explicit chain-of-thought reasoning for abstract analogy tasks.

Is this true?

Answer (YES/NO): NO